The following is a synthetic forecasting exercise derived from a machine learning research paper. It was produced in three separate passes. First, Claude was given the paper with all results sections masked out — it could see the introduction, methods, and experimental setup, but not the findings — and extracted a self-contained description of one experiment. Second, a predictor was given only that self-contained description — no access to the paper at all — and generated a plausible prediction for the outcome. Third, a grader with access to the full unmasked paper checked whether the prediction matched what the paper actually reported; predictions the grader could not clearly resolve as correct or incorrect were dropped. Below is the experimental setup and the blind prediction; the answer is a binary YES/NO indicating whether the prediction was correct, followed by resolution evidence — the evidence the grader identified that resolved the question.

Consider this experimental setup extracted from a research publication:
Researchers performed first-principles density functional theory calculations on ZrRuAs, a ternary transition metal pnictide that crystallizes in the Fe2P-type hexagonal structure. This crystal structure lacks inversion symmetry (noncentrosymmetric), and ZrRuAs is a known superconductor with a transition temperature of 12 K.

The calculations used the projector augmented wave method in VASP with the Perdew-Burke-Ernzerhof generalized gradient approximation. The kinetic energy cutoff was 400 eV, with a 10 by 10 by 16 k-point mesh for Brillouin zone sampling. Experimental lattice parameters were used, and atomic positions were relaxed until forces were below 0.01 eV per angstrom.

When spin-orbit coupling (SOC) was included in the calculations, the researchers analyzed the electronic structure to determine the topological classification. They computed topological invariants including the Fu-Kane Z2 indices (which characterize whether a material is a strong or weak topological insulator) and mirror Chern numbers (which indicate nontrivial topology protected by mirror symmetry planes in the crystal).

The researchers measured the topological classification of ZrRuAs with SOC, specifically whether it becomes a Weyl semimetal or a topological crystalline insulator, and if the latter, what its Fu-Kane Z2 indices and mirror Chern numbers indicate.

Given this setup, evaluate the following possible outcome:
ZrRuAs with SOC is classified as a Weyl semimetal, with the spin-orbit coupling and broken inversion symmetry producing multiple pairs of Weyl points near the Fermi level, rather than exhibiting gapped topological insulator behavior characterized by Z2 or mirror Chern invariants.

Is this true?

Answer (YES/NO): NO